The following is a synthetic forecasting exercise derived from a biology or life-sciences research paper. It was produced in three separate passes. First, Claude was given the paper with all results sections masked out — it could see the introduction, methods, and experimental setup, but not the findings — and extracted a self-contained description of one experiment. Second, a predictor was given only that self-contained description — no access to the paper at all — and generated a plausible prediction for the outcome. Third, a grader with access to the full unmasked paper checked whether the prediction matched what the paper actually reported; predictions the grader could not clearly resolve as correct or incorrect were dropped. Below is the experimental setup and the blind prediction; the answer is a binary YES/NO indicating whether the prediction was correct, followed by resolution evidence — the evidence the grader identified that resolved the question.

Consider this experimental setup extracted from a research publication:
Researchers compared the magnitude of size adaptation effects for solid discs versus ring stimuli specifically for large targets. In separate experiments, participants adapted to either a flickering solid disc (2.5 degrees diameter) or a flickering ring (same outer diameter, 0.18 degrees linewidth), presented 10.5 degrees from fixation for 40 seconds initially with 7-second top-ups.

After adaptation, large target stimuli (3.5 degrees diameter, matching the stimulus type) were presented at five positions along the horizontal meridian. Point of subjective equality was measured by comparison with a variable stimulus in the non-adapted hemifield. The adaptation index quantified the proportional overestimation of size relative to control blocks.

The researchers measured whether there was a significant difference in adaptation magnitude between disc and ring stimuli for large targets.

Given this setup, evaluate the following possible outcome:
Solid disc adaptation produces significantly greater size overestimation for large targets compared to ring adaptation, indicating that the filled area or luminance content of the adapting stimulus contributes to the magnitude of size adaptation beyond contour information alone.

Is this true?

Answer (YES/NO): NO